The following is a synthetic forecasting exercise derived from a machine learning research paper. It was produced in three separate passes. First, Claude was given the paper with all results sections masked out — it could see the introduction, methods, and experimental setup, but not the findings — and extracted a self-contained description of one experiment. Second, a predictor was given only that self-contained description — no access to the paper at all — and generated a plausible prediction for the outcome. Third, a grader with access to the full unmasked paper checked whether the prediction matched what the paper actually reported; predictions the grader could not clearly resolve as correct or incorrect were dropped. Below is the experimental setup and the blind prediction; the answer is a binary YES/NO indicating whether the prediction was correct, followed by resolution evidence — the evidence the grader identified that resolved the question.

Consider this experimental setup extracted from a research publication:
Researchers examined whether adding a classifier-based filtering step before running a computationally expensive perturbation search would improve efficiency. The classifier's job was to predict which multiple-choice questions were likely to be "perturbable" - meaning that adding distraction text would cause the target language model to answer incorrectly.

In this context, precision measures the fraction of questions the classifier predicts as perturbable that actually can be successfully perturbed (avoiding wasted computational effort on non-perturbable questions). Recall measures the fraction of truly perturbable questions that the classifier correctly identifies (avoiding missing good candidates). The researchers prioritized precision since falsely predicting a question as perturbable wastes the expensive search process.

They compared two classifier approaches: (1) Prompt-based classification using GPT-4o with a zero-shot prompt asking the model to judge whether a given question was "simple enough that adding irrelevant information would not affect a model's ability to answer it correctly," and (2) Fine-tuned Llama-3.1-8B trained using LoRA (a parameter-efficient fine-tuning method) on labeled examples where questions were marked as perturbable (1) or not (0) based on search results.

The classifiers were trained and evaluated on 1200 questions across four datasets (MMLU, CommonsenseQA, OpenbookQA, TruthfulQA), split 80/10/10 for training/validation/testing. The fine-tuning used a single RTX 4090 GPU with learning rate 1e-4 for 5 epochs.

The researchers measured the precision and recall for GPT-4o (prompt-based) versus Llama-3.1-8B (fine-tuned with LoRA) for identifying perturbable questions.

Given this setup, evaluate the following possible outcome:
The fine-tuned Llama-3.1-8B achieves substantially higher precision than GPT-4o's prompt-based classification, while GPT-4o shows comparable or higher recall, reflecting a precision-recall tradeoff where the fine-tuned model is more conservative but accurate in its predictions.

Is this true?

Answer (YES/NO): YES